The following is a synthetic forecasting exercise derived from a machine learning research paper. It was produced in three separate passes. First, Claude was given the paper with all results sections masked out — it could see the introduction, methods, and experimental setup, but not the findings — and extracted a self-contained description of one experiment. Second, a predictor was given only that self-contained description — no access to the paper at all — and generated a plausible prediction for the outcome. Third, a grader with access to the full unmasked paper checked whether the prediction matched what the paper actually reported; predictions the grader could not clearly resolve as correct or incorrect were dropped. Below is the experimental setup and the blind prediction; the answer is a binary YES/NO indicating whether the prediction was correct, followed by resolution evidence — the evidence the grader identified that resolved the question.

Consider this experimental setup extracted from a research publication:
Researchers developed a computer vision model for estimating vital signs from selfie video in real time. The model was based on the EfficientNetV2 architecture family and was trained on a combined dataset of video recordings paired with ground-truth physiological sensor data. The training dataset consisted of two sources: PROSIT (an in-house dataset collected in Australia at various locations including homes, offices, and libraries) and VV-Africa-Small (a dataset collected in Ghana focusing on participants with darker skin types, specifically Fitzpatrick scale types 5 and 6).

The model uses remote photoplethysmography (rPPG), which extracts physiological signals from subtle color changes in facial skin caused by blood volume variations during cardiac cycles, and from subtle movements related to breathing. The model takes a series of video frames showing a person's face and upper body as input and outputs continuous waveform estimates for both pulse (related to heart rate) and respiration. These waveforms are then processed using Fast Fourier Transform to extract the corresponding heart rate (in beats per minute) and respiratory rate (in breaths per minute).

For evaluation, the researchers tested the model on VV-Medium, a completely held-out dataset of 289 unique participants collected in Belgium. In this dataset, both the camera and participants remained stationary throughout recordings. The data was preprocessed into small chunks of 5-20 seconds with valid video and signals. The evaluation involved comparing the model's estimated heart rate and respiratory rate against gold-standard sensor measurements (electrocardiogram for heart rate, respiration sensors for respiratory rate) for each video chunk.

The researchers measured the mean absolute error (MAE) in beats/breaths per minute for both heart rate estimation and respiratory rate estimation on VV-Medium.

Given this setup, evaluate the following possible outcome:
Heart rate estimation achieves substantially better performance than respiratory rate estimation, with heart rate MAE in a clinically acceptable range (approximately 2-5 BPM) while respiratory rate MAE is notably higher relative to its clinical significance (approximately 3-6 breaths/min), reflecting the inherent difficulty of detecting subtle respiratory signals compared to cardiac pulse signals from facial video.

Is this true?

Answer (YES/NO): NO